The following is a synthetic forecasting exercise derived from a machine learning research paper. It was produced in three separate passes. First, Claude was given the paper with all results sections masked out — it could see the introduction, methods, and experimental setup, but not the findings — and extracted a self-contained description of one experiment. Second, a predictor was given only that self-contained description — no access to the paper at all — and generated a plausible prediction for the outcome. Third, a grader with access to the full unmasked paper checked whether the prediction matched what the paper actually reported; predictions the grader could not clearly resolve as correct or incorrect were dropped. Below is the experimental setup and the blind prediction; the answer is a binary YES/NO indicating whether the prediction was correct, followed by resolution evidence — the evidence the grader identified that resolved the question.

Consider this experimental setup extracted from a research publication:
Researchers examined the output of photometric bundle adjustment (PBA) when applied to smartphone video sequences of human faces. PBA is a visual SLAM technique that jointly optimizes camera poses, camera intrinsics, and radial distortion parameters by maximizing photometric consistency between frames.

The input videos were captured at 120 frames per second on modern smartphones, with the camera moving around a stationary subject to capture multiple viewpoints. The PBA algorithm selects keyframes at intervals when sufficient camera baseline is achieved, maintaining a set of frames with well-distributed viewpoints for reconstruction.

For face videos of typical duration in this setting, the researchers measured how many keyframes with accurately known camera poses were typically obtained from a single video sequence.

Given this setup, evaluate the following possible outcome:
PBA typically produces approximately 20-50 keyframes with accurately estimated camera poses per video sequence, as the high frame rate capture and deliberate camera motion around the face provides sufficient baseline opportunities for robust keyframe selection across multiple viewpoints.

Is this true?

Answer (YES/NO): NO